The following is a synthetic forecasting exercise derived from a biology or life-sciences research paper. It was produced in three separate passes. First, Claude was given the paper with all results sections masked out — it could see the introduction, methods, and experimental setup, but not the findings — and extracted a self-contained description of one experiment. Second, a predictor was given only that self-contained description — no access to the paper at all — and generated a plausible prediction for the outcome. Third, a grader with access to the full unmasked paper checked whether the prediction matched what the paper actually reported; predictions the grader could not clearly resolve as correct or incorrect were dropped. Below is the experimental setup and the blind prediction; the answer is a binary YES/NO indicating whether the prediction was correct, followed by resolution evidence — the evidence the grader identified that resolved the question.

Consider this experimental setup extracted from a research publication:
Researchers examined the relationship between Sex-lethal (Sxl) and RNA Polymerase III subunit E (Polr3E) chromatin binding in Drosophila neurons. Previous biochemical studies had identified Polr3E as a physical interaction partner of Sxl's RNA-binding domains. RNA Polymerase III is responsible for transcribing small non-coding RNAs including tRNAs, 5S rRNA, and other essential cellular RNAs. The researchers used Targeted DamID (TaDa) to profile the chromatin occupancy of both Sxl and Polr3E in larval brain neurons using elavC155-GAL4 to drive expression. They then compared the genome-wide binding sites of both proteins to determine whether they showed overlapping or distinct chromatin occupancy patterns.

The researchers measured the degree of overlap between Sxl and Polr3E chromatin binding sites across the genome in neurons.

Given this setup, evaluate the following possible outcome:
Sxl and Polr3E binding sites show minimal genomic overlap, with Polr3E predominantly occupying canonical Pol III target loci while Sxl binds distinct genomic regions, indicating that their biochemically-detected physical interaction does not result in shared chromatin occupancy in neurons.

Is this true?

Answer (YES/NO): NO